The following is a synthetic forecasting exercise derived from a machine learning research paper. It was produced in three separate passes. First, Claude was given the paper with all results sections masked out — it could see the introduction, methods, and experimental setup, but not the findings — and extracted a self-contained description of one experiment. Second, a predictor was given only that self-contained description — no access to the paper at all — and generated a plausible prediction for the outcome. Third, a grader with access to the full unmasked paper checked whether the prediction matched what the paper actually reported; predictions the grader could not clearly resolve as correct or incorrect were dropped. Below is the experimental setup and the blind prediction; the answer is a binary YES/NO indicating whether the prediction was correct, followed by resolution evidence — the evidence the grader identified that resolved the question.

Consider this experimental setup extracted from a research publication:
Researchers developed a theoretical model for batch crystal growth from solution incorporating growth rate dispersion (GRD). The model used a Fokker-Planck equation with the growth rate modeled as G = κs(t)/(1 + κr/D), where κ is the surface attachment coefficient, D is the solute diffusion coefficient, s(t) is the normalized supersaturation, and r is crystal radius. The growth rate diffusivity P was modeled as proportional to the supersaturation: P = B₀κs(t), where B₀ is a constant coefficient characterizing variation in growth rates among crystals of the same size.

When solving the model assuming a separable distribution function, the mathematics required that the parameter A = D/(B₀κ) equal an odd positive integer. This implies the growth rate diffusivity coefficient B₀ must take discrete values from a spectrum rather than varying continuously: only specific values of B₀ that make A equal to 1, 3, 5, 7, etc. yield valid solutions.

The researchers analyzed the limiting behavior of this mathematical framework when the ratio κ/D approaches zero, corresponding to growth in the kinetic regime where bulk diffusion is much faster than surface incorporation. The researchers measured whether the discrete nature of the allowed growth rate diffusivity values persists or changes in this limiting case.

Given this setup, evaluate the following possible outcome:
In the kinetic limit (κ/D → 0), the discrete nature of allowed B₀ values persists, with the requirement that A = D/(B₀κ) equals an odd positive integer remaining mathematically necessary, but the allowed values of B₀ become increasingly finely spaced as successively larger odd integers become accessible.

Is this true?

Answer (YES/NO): NO